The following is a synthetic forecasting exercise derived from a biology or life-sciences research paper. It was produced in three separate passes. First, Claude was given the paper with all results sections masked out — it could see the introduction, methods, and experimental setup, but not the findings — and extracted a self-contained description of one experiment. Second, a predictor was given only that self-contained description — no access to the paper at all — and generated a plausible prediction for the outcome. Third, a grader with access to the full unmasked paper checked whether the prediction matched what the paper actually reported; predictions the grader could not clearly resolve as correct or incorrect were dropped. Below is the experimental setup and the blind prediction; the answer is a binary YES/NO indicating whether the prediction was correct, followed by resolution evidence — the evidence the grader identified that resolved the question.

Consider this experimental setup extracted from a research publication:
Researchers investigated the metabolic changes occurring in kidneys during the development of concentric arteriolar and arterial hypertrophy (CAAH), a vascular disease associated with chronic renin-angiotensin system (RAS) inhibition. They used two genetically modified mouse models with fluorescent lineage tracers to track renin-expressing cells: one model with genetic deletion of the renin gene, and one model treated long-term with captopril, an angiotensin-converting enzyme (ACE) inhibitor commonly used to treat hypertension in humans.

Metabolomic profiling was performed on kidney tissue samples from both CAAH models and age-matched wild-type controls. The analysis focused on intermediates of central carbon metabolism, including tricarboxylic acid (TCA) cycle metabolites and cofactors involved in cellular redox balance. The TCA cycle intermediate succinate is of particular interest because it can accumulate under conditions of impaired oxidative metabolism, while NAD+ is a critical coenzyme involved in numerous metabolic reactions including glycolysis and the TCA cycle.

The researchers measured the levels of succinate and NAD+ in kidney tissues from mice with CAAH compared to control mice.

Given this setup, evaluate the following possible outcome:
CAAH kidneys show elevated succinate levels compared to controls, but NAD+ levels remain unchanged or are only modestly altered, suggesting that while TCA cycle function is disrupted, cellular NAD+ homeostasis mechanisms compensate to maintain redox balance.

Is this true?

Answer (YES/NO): NO